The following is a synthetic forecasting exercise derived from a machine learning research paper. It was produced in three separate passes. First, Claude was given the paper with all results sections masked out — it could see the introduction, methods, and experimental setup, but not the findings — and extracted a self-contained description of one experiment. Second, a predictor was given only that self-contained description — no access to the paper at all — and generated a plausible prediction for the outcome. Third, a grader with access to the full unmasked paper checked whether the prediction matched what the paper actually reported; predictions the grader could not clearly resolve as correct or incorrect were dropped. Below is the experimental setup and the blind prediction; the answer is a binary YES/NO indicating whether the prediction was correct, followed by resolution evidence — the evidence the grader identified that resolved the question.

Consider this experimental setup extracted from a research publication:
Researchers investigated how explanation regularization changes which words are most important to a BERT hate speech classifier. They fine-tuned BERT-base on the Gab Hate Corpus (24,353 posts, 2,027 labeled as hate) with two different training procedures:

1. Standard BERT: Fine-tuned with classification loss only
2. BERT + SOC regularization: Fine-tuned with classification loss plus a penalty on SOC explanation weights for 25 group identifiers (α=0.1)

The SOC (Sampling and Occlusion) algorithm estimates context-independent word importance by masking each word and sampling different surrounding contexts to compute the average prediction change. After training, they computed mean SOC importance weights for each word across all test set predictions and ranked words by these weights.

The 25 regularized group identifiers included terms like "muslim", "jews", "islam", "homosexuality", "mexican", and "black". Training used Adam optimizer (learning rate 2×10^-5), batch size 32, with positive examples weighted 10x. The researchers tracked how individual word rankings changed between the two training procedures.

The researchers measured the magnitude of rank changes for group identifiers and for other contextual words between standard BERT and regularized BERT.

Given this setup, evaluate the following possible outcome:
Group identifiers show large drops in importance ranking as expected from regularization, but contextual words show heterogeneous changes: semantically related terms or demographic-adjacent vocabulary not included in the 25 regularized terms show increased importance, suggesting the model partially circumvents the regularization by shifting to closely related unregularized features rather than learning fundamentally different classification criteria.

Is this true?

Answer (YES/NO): NO